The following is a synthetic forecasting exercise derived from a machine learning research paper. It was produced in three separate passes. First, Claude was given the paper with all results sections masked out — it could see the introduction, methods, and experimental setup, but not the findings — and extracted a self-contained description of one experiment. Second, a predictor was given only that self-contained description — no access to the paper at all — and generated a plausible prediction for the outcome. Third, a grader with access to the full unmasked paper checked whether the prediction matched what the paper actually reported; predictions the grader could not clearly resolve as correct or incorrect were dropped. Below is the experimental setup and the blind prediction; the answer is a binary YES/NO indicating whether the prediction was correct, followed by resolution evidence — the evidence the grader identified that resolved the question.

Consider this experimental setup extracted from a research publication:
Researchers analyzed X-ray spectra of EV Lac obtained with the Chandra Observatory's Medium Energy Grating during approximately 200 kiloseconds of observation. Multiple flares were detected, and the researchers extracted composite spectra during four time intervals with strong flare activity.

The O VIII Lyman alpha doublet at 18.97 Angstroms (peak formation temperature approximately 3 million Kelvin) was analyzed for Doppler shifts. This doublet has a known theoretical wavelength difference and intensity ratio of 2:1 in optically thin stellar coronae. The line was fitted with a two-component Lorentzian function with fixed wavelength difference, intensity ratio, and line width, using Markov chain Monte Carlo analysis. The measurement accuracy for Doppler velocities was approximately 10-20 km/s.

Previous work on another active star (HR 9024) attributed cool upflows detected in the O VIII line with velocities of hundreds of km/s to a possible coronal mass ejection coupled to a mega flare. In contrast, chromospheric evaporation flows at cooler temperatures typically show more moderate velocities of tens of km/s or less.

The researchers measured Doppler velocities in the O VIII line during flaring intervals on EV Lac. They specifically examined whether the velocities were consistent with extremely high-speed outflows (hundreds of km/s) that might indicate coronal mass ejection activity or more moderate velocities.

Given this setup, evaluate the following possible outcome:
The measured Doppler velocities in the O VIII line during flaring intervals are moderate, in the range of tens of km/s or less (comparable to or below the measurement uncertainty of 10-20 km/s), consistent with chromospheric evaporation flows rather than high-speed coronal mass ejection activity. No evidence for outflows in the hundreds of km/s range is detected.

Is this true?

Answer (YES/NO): NO